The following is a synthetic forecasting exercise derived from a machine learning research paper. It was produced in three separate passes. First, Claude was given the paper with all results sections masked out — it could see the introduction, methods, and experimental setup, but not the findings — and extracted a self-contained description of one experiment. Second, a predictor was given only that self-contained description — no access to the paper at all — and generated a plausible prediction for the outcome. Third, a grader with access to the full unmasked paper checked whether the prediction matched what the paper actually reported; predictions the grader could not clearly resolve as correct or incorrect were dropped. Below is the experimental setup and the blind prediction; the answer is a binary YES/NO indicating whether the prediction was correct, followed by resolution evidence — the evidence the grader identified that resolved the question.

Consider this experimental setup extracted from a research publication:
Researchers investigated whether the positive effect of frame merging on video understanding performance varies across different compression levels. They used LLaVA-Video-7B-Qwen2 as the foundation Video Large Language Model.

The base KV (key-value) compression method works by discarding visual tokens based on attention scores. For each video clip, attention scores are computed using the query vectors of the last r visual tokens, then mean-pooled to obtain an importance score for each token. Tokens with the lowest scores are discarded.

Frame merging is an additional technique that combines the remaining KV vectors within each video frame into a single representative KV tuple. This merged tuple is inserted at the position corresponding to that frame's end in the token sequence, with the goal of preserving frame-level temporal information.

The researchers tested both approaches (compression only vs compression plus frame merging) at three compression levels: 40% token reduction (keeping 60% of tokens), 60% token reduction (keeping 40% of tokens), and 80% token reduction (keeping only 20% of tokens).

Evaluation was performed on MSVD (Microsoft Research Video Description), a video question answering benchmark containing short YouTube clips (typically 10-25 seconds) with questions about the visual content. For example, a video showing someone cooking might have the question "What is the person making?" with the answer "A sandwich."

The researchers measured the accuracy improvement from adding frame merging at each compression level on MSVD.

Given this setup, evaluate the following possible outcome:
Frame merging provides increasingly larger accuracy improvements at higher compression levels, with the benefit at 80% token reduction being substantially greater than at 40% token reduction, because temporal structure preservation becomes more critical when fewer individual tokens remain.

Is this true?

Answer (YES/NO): NO